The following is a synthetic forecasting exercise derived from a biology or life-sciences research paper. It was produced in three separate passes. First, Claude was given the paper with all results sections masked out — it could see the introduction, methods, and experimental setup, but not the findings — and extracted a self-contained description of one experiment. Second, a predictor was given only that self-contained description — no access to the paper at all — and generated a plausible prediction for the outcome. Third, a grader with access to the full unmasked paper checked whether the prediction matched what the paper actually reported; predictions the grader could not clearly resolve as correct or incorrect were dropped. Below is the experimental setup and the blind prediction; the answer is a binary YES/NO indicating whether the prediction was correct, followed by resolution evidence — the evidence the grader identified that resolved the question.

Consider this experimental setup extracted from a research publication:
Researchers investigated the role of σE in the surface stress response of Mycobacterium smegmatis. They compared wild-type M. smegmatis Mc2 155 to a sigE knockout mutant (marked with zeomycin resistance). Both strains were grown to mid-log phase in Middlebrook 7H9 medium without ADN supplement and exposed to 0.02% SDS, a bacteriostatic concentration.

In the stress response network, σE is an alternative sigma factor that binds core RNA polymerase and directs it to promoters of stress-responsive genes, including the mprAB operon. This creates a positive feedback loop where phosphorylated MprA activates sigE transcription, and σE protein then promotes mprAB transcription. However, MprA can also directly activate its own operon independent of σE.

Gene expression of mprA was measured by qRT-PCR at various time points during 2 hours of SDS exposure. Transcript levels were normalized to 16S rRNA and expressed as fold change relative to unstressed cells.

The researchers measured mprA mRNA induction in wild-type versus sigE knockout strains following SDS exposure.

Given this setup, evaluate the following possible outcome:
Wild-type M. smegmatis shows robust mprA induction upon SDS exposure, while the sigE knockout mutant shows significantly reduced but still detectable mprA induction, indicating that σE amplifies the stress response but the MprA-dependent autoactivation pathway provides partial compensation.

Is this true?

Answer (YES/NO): NO